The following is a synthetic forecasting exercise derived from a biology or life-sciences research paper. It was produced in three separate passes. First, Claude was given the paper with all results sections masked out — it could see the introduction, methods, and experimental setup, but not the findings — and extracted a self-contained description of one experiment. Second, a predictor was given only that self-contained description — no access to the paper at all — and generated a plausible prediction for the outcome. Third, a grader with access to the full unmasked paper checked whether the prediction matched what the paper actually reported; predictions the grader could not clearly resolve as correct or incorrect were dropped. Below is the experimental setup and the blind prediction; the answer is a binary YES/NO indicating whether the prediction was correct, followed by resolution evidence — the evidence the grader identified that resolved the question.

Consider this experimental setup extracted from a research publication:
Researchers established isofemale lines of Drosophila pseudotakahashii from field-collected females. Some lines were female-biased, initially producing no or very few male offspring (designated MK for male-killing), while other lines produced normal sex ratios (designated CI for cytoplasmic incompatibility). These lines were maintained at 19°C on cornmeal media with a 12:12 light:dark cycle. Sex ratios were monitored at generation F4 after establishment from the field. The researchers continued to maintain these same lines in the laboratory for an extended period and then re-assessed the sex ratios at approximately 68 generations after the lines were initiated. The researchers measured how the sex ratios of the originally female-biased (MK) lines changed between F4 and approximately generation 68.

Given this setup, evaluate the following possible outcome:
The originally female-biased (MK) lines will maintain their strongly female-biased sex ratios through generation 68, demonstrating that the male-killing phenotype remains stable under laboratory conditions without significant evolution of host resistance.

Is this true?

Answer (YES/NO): NO